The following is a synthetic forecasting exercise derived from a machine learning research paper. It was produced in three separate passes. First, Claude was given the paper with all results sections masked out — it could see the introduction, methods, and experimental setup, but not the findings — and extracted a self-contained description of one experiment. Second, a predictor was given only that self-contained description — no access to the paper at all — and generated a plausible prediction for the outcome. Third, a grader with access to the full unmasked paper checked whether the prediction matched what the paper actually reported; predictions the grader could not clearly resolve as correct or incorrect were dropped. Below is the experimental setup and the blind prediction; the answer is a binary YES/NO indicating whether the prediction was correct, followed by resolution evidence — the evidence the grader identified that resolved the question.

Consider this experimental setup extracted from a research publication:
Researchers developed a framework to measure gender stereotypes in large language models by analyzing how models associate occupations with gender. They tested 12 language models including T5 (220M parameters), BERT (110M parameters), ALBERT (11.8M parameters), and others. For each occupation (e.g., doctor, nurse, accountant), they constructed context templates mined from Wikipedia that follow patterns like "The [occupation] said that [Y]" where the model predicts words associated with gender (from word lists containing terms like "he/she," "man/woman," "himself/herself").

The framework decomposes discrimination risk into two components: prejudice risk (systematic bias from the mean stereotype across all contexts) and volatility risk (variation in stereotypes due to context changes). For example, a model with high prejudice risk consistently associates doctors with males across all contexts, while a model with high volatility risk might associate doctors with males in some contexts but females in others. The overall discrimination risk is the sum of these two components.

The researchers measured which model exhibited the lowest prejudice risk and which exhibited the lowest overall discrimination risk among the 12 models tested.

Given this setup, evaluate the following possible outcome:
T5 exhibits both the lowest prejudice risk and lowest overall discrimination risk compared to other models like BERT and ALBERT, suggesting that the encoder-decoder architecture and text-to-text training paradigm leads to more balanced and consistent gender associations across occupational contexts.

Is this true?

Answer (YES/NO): NO